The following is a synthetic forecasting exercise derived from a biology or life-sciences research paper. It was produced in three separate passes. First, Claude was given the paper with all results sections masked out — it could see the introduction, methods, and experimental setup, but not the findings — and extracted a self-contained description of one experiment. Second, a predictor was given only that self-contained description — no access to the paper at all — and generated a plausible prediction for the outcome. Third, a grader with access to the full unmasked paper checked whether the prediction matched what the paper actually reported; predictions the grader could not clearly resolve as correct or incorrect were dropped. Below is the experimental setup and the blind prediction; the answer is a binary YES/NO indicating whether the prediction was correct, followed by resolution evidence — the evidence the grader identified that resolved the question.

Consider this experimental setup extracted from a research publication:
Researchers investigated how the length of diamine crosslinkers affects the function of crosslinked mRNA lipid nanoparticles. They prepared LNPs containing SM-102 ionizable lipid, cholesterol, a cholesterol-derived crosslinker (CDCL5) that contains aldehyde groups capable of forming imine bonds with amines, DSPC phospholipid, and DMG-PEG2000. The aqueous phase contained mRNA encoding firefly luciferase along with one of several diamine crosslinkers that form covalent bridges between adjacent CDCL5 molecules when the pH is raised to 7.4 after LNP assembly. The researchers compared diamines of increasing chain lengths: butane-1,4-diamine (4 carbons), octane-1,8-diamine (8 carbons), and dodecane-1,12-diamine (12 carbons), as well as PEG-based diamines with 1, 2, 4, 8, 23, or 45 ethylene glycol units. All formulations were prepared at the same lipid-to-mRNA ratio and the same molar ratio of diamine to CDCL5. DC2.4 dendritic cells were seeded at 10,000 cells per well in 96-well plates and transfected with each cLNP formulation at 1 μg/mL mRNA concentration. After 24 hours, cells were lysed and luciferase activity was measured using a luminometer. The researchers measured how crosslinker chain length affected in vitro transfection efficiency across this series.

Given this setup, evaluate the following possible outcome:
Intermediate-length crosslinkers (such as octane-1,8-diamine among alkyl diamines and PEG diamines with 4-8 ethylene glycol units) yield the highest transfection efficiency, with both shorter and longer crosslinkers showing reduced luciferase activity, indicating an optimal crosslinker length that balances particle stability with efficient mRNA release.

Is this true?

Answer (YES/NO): NO